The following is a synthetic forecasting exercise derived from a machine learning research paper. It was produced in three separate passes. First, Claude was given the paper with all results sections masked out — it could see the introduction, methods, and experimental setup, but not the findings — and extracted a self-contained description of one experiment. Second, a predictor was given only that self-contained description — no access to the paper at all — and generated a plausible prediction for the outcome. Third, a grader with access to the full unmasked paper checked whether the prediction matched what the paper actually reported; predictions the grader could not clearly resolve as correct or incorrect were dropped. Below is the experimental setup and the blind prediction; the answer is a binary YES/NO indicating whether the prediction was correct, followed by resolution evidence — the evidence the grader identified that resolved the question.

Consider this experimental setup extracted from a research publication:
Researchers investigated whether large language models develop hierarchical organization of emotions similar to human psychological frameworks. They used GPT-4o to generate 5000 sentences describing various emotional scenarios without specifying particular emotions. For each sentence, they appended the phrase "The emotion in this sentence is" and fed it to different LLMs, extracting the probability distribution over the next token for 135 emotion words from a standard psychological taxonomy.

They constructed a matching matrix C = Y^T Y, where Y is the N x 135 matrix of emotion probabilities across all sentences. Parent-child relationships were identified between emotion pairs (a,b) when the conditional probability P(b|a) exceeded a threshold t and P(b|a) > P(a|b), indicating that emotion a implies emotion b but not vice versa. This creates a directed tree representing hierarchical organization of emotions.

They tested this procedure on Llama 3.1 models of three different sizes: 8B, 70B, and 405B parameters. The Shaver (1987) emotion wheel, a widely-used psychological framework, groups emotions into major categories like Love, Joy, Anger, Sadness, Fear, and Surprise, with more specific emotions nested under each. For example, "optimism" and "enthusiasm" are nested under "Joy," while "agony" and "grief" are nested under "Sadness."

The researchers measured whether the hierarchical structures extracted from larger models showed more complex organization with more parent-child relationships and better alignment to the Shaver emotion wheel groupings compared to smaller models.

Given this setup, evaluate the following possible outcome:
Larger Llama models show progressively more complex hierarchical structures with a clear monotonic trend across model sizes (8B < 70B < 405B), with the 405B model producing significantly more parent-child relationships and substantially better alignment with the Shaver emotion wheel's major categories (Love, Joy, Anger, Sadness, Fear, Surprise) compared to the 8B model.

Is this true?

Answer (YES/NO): NO